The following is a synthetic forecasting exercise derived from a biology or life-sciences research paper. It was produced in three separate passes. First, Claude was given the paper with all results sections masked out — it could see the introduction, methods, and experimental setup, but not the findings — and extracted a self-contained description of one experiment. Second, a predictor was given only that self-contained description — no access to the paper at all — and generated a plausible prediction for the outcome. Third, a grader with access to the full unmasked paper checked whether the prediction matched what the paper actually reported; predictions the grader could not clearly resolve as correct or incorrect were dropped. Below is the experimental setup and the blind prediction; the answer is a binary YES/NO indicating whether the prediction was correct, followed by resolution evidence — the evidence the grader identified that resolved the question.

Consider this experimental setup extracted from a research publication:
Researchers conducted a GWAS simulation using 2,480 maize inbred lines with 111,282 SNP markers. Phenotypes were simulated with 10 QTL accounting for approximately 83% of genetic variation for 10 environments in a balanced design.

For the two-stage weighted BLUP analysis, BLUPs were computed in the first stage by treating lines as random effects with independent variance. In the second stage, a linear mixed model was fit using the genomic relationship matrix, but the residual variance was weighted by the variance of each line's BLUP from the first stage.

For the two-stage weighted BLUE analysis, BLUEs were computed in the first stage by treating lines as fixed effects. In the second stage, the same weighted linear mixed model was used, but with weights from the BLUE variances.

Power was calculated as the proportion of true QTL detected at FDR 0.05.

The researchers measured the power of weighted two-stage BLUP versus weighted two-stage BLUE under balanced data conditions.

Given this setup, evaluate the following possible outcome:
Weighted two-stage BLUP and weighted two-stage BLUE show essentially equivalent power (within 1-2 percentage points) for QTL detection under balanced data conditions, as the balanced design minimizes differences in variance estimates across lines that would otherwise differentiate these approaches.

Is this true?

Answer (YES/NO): YES